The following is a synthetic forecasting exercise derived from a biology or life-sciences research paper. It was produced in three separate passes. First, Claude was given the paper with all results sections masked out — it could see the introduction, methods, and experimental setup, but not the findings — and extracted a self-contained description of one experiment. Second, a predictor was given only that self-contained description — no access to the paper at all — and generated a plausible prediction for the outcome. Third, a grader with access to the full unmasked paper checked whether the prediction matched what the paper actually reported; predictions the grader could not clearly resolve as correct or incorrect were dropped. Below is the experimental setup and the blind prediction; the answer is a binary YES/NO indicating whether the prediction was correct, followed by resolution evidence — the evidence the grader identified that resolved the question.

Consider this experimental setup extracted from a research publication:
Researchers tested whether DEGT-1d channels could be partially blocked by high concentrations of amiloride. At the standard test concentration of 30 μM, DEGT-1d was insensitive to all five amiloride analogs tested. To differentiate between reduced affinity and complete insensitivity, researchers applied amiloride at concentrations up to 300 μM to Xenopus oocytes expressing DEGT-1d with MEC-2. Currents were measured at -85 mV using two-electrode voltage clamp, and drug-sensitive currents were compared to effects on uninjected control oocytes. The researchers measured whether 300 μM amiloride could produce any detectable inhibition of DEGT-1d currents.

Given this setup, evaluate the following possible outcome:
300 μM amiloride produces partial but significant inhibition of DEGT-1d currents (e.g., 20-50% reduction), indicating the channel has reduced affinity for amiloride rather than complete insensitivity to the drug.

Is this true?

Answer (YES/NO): NO